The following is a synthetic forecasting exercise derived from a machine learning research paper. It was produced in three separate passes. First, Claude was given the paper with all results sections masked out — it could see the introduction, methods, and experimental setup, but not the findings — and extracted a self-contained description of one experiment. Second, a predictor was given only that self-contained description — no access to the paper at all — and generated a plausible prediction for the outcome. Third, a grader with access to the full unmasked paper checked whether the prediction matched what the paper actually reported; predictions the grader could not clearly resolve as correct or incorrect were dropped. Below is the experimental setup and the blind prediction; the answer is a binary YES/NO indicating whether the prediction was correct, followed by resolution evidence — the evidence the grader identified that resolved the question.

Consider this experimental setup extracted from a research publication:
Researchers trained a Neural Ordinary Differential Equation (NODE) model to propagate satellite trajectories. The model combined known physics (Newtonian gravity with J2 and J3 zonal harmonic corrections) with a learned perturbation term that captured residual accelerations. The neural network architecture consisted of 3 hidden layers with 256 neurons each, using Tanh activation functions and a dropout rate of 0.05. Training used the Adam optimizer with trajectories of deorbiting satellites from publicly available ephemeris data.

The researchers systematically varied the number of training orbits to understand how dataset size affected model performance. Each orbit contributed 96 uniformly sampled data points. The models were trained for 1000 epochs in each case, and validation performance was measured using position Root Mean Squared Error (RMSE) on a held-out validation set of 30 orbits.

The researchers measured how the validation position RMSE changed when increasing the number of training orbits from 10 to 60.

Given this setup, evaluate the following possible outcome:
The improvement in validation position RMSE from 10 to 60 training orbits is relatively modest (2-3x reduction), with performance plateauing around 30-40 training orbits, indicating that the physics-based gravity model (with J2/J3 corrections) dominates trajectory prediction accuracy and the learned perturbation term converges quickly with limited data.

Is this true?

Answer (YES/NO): NO